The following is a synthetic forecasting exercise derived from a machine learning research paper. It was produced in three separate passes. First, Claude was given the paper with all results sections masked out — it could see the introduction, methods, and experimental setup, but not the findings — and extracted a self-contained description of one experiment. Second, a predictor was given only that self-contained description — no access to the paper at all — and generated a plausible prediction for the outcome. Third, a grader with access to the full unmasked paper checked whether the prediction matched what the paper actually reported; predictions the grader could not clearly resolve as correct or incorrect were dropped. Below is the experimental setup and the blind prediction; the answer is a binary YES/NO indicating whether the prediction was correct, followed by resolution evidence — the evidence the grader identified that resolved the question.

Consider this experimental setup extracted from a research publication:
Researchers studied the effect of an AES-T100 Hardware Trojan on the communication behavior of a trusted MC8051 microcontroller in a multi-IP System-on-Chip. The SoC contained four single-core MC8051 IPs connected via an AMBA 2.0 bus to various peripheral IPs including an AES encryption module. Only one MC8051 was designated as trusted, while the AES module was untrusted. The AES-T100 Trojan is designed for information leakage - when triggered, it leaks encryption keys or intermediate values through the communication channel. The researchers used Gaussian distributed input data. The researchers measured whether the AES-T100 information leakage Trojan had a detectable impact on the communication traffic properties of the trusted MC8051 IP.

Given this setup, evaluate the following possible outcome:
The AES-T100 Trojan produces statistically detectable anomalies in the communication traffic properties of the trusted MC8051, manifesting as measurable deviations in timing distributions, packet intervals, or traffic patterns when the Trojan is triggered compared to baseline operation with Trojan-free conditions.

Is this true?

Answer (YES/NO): YES